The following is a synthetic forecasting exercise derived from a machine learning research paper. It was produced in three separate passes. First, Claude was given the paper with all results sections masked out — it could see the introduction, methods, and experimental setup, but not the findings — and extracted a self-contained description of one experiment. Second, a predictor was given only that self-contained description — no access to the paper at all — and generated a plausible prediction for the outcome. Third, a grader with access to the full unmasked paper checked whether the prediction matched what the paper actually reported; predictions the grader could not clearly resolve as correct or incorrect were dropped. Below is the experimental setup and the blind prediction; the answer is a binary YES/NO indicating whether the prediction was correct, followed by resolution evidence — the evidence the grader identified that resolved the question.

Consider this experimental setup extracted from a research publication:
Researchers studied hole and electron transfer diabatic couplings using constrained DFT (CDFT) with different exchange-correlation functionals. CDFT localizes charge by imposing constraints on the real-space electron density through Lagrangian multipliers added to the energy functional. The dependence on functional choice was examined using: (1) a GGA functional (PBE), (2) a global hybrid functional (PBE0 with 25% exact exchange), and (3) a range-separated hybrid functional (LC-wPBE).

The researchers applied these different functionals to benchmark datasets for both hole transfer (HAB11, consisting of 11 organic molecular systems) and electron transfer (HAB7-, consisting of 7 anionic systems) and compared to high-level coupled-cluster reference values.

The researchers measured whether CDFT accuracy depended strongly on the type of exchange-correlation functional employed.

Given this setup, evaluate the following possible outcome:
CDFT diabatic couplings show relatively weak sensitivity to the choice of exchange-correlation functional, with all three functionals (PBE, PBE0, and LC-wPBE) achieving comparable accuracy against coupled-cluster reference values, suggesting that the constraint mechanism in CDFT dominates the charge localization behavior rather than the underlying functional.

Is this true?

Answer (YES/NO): NO